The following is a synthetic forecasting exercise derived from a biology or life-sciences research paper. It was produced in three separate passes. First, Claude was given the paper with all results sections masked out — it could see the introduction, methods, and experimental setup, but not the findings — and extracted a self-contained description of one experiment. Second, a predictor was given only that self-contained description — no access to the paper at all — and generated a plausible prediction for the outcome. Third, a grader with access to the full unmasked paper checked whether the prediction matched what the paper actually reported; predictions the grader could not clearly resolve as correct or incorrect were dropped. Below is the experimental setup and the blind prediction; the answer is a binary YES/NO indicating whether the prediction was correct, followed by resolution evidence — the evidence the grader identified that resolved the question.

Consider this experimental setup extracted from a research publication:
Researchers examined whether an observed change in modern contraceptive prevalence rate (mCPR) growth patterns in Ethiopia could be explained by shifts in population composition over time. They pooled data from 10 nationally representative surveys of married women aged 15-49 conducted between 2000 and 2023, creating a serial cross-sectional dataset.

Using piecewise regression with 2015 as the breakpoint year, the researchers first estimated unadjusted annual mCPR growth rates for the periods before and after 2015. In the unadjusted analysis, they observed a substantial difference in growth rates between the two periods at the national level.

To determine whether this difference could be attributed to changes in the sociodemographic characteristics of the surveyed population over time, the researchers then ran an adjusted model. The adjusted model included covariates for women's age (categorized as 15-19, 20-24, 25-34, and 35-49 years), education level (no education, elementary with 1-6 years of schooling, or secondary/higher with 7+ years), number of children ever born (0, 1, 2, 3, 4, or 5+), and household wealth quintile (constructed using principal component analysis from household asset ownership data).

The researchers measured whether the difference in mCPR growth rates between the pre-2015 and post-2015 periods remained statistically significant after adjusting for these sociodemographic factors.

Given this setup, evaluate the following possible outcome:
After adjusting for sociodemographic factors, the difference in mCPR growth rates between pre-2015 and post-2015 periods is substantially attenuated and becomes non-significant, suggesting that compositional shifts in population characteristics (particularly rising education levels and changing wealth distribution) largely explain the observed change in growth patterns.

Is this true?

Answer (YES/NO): NO